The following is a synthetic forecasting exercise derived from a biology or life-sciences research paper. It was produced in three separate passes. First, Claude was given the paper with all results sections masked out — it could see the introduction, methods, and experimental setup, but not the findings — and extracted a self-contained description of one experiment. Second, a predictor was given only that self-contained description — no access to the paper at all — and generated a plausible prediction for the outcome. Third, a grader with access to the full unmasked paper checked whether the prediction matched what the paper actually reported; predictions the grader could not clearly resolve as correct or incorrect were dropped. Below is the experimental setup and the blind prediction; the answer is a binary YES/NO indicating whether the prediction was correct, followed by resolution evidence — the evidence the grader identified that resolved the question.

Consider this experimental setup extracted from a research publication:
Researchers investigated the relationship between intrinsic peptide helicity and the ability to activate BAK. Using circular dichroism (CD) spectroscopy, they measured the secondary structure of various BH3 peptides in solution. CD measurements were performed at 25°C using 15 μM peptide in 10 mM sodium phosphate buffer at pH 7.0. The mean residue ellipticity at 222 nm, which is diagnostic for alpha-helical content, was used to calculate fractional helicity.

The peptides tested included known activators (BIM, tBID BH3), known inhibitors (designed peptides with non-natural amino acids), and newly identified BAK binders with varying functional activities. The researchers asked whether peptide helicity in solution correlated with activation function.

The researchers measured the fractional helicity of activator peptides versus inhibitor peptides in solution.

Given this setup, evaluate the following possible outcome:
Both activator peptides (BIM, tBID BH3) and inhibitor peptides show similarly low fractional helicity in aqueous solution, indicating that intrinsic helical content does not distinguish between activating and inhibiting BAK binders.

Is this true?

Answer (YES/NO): NO